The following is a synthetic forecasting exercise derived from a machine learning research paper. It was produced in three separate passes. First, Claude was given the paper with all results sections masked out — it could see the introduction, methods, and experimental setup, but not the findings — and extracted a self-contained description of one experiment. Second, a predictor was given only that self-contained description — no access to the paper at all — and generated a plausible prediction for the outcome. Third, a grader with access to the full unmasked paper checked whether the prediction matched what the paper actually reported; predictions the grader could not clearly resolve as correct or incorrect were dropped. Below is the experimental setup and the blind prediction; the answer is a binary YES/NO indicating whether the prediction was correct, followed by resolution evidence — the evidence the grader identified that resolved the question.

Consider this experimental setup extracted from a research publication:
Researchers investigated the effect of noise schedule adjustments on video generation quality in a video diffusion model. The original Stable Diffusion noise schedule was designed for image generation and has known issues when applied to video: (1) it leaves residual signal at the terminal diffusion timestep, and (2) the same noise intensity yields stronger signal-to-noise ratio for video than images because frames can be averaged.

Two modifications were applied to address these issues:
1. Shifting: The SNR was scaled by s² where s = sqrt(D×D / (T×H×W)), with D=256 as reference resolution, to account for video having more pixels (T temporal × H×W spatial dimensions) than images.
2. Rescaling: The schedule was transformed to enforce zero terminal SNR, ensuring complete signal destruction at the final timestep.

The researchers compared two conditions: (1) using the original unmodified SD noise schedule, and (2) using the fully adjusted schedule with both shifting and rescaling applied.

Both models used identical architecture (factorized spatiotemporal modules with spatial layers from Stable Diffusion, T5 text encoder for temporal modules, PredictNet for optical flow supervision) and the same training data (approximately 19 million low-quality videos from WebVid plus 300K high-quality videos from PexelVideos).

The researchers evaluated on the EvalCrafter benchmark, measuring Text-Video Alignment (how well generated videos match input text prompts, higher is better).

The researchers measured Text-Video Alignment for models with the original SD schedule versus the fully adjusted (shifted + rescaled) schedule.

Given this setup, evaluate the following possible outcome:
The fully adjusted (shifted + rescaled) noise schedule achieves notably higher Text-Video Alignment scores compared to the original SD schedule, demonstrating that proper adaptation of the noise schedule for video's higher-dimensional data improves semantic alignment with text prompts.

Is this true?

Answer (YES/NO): YES